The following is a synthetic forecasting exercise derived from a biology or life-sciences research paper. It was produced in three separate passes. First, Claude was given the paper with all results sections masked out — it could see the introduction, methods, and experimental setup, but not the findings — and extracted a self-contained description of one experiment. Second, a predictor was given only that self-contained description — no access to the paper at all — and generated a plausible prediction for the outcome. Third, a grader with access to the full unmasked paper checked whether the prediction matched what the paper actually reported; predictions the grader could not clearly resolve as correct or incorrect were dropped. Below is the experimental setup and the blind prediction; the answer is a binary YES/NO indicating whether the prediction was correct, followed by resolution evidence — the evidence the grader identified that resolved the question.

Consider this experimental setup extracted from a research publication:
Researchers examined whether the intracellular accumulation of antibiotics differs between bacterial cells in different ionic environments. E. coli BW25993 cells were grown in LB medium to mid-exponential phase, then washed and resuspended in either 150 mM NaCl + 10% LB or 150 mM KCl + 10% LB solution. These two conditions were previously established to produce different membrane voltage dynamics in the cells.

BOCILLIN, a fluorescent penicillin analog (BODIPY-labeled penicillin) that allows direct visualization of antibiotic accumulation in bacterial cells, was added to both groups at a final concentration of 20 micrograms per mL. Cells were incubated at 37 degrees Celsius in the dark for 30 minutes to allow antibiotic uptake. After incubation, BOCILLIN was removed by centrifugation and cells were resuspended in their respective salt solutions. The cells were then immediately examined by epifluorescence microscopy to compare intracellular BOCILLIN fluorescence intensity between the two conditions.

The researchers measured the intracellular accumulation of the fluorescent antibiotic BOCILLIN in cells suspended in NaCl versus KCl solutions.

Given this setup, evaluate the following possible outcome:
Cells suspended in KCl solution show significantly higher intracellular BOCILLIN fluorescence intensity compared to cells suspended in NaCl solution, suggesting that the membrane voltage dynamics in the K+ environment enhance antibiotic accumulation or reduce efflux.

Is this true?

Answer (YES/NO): YES